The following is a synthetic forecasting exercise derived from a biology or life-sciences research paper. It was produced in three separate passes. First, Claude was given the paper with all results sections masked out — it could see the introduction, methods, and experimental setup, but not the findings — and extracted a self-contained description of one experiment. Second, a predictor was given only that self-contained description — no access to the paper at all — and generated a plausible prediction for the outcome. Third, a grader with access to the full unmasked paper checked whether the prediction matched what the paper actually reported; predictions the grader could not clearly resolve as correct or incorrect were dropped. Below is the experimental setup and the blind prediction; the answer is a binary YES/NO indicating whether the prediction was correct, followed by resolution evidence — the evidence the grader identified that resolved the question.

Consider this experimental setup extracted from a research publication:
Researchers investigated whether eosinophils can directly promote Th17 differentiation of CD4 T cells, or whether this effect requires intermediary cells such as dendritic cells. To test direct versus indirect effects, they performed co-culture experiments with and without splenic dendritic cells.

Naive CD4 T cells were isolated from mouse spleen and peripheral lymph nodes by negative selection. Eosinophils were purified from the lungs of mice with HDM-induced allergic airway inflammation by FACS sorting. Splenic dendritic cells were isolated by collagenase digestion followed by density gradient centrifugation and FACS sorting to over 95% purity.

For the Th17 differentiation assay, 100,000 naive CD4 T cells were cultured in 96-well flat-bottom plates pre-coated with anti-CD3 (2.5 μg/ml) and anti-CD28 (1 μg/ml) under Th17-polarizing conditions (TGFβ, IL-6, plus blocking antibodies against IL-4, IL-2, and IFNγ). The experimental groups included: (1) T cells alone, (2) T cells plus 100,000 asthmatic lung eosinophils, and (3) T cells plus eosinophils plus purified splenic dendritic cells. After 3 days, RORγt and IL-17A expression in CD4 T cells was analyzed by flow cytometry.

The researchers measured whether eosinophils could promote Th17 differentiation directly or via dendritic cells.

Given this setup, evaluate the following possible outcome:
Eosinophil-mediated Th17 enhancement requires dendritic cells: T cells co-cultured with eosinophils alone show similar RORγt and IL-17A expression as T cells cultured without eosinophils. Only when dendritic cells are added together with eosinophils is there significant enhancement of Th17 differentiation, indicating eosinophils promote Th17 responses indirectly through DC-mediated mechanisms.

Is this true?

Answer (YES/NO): NO